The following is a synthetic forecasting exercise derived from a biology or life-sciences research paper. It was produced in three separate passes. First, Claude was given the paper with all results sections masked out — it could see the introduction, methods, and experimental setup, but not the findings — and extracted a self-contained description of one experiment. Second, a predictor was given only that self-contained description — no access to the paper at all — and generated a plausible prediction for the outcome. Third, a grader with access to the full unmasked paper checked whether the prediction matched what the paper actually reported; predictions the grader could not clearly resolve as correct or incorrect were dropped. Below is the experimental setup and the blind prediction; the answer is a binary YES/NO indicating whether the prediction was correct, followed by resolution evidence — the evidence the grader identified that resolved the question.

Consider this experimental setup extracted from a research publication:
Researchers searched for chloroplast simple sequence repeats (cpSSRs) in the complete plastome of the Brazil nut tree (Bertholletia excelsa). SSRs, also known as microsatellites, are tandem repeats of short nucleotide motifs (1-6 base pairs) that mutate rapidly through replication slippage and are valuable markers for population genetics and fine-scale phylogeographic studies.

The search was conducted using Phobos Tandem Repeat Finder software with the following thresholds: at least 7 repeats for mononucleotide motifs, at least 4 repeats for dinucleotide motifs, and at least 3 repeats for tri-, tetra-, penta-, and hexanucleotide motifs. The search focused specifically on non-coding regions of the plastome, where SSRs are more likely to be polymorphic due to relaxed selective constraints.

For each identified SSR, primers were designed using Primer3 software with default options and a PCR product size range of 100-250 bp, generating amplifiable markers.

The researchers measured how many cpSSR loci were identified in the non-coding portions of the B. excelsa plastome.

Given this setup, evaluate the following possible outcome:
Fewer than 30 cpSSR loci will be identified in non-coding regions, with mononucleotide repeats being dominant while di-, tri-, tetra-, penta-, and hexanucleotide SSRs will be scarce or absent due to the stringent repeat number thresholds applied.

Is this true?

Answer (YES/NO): NO